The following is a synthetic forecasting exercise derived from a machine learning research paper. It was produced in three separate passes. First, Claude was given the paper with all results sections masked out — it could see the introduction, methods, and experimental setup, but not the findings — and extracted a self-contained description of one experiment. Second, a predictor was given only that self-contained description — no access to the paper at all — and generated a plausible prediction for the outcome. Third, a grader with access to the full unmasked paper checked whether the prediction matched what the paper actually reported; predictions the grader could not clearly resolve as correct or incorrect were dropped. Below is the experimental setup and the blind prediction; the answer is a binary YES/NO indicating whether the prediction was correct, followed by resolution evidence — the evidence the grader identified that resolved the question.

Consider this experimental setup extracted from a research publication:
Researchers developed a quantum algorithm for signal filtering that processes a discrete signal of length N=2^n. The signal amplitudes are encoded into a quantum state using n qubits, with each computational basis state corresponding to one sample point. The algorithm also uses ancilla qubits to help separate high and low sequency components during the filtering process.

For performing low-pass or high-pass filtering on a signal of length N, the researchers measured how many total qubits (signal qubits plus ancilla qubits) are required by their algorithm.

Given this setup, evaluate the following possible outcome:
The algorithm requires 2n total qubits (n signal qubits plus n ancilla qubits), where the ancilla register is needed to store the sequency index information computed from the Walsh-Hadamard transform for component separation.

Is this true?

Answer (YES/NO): NO